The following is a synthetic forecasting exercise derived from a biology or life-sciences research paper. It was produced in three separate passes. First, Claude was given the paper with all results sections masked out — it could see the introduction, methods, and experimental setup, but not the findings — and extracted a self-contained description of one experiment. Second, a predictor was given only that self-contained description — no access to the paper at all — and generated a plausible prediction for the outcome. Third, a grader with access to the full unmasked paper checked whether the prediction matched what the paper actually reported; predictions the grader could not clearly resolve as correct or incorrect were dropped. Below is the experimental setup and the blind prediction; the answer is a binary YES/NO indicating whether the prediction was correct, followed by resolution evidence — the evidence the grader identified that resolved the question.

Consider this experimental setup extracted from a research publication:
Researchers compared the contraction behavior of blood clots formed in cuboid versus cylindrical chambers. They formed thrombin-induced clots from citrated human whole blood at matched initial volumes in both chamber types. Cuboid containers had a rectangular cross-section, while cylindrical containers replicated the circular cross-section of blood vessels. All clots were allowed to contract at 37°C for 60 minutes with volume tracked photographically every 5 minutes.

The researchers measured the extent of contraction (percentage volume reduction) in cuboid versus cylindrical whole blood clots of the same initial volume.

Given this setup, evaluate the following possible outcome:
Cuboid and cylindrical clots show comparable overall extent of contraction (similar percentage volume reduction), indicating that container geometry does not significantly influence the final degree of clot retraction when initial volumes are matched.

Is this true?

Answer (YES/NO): YES